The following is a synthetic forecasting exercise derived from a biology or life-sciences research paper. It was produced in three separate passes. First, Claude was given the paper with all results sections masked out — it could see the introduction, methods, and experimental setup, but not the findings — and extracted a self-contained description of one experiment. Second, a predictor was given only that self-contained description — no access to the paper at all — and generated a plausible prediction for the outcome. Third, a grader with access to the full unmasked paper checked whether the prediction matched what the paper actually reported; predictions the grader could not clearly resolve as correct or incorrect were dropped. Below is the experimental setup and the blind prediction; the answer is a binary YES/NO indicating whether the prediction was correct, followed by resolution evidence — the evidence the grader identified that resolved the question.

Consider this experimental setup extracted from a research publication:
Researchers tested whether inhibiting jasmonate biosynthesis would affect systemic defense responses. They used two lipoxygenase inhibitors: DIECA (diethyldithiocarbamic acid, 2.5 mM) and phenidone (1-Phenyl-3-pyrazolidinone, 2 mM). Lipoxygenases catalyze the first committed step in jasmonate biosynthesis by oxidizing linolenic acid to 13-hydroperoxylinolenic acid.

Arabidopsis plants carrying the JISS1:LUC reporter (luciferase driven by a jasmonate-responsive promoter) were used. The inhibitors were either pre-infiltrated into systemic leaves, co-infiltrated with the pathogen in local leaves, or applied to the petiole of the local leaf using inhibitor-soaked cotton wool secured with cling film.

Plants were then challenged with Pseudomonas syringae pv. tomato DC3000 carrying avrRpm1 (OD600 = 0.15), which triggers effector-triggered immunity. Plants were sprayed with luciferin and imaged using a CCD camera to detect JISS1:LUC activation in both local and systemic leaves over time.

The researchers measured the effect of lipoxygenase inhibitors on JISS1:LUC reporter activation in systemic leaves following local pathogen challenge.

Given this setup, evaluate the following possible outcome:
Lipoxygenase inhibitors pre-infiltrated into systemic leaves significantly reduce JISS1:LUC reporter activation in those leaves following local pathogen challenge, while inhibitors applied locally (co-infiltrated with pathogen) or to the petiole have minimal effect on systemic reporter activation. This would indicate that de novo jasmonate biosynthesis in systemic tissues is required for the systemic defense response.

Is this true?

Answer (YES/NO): NO